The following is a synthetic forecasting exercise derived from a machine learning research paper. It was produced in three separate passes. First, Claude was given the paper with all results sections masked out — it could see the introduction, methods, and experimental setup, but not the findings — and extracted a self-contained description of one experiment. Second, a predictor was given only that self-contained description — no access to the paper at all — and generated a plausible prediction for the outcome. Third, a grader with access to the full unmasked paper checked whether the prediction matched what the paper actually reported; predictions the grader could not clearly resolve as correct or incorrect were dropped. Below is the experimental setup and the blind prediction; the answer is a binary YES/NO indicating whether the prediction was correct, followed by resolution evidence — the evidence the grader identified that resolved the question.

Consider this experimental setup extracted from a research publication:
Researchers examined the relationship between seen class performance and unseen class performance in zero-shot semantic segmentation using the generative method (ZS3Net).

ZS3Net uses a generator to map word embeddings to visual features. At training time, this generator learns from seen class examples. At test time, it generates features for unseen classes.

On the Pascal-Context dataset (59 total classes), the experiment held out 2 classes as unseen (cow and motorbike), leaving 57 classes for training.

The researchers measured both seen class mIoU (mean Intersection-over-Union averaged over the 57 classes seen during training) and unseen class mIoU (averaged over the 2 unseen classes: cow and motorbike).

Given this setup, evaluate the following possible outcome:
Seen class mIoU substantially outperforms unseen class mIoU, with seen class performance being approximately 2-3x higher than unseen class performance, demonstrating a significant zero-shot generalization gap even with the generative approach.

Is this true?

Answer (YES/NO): NO